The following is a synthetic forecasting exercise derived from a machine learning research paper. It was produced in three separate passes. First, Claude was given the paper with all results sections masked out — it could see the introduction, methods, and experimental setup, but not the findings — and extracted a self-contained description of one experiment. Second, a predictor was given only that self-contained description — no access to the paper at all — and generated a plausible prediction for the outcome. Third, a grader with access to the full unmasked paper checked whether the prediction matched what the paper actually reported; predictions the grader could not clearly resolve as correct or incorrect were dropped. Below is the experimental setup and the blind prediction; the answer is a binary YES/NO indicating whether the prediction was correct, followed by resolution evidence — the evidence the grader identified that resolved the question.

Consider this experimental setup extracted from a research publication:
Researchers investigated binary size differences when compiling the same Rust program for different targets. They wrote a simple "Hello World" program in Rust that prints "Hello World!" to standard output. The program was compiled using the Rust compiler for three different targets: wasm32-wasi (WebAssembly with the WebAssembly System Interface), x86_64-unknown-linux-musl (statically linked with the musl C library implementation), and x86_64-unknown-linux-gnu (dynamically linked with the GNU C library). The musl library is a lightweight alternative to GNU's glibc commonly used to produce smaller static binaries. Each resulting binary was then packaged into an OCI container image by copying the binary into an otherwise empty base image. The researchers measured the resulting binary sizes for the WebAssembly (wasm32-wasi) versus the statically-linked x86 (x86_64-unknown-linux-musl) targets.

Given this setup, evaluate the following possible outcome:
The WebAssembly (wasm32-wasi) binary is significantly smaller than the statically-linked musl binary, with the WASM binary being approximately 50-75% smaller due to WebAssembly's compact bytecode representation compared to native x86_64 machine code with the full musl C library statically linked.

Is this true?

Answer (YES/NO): NO